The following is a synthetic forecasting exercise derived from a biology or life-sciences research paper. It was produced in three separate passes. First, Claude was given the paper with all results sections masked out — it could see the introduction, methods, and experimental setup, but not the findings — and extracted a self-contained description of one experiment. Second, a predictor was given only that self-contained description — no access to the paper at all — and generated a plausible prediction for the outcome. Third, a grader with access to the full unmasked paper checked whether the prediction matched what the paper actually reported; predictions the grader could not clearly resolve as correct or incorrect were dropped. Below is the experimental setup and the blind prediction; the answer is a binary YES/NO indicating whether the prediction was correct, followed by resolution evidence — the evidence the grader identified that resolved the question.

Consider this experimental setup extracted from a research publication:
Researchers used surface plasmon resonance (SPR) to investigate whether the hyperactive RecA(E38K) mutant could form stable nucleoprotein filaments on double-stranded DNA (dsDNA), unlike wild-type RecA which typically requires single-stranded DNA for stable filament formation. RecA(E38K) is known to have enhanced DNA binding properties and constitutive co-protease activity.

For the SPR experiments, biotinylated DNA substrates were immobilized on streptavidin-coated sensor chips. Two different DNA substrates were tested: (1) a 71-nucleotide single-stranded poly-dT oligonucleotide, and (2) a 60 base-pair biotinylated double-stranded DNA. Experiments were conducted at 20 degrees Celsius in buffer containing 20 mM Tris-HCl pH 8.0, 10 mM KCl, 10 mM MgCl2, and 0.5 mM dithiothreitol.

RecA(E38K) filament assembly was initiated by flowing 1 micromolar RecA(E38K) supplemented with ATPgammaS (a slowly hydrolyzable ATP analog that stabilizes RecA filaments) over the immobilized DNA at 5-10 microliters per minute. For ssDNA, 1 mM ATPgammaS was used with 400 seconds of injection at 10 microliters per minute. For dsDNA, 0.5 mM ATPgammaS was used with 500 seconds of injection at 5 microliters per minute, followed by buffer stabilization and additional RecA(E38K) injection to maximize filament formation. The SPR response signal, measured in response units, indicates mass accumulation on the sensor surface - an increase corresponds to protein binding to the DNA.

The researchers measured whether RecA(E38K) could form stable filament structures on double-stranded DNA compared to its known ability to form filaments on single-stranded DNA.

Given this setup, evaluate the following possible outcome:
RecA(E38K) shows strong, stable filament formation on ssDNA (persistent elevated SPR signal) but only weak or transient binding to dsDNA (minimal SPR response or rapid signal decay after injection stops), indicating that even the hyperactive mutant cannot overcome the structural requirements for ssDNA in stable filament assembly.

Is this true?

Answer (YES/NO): NO